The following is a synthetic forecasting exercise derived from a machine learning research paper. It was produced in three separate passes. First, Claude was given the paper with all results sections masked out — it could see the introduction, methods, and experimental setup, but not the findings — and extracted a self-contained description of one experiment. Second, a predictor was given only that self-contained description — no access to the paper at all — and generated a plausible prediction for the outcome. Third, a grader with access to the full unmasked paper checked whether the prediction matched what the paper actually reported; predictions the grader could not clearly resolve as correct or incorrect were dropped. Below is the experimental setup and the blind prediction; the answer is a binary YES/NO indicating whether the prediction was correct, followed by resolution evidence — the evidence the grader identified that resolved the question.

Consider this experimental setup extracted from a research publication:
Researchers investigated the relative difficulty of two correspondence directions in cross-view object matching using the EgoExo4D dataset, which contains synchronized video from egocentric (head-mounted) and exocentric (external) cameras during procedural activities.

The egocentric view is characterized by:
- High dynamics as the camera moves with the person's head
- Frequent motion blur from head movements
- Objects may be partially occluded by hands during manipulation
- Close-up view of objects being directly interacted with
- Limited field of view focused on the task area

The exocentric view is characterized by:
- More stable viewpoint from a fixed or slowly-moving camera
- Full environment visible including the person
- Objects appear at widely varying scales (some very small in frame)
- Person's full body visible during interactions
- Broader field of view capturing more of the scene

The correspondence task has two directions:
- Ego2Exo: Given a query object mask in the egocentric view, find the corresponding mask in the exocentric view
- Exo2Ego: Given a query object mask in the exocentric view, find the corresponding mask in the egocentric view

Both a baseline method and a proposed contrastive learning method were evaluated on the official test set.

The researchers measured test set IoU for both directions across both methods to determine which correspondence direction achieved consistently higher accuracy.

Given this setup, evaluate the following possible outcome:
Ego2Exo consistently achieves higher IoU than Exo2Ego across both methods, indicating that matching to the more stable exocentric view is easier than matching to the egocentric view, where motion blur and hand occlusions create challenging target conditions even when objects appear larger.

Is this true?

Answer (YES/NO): NO